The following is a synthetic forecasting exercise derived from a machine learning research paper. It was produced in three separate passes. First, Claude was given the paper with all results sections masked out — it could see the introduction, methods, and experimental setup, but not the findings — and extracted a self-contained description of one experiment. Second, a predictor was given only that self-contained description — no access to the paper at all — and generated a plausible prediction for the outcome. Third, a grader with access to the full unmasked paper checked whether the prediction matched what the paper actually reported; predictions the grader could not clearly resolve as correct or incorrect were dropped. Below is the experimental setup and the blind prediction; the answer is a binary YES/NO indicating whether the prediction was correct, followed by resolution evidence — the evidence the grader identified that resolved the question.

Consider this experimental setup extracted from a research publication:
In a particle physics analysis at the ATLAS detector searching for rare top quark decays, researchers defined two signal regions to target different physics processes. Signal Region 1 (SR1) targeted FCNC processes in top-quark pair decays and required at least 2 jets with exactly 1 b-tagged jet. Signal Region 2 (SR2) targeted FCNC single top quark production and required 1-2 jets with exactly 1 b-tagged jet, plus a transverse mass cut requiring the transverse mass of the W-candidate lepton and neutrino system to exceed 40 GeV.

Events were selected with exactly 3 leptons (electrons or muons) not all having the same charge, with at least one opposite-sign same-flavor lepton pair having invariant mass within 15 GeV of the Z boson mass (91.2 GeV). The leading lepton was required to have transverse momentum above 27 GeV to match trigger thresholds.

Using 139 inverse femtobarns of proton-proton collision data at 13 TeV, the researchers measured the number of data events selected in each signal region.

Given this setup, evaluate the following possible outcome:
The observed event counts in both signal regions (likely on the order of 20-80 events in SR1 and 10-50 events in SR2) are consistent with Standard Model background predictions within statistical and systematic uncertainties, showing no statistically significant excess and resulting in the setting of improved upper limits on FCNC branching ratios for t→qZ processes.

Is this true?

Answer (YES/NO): NO